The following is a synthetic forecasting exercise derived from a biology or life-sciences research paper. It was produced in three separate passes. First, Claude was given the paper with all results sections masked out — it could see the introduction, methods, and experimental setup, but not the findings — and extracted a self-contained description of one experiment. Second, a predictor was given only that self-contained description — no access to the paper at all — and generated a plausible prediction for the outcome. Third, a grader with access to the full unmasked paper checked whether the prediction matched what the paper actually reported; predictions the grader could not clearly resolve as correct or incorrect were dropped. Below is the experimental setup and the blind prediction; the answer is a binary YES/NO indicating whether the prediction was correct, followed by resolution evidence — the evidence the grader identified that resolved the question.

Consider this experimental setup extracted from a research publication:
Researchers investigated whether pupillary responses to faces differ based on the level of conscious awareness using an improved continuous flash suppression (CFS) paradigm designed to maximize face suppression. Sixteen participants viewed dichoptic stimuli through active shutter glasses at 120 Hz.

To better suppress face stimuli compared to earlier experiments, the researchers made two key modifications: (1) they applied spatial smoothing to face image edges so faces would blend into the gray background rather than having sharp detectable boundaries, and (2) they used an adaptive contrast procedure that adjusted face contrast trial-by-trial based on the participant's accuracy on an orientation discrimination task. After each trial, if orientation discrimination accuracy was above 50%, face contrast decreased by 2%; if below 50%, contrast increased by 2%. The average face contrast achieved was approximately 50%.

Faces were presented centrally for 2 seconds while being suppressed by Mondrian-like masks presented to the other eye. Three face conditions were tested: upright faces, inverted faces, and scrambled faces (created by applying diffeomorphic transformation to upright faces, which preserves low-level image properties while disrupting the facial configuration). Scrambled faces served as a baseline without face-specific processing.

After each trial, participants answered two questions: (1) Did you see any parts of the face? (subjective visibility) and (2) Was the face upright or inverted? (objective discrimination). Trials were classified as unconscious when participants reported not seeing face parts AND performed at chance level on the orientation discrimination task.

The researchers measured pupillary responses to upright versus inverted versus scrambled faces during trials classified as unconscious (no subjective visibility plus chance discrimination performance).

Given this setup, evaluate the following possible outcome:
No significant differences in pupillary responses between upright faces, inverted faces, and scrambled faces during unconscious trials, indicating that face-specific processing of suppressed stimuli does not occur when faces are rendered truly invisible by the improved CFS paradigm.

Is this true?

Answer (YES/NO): YES